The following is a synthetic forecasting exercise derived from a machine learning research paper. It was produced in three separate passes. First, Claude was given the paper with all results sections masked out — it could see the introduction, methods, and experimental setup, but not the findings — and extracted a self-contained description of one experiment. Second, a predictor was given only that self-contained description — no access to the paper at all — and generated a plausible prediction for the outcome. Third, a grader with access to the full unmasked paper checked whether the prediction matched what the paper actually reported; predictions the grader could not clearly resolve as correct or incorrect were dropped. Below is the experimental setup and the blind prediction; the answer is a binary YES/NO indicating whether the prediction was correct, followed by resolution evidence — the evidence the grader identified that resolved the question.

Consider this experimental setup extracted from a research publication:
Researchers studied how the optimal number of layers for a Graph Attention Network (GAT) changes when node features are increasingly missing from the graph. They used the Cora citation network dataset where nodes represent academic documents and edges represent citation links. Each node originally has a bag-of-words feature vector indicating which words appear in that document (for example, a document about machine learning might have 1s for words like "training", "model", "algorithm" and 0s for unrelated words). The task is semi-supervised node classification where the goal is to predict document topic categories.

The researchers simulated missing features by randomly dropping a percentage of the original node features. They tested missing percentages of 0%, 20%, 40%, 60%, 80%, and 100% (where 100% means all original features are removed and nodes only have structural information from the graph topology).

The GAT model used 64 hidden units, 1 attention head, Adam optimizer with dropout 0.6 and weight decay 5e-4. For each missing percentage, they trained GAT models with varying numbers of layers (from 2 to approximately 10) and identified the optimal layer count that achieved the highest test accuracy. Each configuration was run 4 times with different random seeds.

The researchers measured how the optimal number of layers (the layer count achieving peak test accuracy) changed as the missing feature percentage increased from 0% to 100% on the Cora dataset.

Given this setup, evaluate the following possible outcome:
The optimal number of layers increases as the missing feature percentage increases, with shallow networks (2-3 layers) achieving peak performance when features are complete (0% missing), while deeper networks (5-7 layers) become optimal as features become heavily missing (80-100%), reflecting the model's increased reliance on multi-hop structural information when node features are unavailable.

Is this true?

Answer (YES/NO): NO